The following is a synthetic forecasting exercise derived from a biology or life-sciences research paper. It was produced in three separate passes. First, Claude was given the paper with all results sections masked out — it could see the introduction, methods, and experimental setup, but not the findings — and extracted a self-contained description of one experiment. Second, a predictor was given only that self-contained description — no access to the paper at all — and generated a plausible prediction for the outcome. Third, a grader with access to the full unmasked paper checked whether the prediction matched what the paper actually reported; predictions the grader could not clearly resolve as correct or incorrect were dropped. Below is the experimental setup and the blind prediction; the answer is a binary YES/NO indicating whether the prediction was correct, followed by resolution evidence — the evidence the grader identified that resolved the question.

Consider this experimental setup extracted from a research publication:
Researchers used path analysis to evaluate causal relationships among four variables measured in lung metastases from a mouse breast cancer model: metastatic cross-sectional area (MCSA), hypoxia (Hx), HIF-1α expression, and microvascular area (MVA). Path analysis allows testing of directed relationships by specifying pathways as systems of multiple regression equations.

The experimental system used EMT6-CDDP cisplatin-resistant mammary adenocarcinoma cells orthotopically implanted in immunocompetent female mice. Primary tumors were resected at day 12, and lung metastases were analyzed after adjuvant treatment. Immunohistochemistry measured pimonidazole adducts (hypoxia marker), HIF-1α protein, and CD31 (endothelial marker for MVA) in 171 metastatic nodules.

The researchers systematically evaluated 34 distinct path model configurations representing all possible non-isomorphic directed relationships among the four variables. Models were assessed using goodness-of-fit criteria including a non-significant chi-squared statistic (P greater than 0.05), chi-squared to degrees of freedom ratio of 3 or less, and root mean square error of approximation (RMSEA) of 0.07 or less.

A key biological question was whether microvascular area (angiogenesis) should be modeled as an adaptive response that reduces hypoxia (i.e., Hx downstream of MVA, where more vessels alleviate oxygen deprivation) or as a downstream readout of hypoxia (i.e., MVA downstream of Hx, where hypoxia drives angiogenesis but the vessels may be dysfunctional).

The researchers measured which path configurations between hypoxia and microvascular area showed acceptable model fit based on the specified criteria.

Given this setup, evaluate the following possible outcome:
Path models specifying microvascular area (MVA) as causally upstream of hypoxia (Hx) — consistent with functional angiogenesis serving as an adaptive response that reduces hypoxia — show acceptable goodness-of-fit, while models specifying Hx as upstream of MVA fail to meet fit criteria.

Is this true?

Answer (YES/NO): NO